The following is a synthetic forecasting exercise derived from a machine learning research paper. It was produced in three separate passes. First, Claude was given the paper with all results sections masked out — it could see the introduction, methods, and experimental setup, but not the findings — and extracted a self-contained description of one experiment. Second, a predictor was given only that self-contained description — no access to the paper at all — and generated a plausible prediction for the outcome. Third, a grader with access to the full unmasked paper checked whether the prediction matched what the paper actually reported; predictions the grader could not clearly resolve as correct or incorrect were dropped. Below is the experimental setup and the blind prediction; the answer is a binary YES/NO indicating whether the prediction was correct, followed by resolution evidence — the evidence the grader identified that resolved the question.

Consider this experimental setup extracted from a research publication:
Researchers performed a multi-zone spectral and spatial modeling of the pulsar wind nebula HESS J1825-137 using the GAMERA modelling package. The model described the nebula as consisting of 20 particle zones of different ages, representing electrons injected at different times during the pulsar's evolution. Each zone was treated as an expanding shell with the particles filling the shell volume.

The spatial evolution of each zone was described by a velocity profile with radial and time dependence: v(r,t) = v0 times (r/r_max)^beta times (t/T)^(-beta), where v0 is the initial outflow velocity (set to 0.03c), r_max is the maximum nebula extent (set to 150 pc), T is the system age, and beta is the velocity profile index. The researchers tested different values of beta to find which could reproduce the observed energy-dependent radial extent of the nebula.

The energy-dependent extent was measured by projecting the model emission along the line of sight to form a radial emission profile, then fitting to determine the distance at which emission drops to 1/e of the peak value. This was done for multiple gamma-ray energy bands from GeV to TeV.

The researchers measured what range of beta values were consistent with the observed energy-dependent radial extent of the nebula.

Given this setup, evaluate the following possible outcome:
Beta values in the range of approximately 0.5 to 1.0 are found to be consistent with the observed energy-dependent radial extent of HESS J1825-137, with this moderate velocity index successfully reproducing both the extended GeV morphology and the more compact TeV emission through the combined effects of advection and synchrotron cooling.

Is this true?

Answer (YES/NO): NO